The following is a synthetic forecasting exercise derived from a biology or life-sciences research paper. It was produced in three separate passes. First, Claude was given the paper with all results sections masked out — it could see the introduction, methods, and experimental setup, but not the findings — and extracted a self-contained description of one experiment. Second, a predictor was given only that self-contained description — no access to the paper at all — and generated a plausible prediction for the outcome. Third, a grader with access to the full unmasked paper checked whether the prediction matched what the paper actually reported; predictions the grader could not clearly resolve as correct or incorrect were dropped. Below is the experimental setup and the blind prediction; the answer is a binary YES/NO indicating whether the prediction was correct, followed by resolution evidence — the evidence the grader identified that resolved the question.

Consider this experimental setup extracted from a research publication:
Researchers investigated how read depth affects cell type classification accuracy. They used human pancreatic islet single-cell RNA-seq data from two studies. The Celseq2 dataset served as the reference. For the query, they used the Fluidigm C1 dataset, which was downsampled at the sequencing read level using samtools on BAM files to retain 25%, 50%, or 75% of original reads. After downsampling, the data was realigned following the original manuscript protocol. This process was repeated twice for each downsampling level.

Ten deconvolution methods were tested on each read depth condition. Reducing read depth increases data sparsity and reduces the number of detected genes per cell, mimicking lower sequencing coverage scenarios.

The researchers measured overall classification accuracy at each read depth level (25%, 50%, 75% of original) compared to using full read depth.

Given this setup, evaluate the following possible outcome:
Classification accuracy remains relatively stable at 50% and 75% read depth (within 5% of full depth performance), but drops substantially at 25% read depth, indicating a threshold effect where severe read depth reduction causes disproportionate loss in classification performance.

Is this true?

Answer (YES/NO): NO